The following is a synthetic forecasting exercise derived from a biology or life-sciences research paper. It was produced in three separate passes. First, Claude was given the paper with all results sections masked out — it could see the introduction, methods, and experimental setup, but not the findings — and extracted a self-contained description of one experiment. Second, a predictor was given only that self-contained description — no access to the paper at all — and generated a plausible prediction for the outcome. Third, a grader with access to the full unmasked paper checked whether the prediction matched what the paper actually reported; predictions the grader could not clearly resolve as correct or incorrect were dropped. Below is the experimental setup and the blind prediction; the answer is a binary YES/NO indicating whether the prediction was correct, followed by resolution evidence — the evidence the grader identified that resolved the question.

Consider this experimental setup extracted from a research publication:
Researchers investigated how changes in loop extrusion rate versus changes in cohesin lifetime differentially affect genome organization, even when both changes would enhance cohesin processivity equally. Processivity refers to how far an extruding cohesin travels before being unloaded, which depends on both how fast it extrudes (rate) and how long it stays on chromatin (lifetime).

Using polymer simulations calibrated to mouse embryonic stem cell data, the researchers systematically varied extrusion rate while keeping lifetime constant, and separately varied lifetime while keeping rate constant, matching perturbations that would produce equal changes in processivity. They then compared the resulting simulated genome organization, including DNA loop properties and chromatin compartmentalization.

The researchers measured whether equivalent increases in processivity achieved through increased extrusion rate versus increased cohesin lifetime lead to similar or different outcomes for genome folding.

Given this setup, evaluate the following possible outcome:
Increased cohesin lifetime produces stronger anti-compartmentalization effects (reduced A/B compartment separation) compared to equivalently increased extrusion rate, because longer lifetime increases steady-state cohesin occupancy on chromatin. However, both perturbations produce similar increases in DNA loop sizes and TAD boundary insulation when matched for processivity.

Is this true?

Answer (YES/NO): NO